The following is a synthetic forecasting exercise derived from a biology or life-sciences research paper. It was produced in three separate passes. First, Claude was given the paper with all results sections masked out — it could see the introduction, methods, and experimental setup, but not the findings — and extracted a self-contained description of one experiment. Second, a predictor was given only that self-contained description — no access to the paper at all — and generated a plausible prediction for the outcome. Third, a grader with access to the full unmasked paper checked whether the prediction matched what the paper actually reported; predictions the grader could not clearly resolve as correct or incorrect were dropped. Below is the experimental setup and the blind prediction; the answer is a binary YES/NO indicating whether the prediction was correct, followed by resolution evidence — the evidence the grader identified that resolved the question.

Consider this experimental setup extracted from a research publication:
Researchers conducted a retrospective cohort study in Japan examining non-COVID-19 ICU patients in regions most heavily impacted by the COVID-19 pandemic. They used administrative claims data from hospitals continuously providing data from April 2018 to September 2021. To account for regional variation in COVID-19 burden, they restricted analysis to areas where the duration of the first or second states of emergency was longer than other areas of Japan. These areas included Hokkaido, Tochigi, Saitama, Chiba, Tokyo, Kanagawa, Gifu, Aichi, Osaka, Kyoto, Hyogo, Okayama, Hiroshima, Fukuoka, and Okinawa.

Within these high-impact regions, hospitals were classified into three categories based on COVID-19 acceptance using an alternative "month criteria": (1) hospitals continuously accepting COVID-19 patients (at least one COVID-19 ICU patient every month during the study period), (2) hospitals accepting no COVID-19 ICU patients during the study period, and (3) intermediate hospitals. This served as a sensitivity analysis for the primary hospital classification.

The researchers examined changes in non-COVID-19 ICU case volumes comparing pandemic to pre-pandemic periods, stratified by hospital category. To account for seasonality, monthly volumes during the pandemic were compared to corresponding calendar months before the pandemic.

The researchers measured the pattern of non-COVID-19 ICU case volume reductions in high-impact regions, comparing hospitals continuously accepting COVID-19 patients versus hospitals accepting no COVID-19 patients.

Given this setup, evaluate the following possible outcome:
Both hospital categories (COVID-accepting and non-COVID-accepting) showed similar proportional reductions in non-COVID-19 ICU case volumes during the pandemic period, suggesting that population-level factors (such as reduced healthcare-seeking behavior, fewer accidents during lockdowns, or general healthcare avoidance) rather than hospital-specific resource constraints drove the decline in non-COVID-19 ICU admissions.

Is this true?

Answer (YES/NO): NO